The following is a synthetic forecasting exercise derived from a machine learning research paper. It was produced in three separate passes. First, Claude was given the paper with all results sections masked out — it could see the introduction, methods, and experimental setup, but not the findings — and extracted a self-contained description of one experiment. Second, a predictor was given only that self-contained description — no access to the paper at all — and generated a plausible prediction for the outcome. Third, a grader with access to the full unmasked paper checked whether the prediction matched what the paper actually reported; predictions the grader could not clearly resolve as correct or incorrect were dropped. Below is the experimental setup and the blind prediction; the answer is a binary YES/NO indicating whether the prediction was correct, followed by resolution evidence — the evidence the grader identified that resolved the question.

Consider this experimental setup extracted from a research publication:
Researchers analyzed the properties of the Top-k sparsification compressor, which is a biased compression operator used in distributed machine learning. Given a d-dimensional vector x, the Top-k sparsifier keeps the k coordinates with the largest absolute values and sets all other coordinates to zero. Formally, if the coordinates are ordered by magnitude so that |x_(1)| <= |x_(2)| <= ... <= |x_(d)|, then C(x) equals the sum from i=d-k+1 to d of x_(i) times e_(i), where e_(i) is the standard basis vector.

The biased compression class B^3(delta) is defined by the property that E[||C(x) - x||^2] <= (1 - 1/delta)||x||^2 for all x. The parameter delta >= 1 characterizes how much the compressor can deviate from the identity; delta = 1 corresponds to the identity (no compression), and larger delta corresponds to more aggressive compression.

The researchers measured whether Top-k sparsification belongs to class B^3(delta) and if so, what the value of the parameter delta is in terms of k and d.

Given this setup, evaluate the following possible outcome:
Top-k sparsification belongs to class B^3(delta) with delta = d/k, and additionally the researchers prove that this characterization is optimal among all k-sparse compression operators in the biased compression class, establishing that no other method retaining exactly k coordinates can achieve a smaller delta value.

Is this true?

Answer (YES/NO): NO